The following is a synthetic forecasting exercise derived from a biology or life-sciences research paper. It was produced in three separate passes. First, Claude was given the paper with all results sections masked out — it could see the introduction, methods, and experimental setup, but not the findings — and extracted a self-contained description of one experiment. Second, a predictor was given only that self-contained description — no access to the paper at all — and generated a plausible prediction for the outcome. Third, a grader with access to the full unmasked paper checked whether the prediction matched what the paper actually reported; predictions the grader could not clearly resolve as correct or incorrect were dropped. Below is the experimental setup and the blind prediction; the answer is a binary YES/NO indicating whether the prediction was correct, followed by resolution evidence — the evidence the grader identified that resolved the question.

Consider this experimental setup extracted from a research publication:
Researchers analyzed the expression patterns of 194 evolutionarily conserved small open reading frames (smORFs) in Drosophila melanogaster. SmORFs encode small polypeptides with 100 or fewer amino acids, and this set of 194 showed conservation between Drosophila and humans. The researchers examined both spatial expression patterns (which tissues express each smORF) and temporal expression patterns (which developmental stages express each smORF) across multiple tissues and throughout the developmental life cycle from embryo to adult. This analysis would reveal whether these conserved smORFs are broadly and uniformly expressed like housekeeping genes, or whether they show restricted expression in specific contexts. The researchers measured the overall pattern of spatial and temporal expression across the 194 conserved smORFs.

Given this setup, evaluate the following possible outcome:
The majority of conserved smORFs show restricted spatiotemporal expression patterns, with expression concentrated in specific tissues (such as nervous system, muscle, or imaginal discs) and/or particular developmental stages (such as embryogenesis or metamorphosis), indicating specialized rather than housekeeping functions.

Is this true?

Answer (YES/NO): YES